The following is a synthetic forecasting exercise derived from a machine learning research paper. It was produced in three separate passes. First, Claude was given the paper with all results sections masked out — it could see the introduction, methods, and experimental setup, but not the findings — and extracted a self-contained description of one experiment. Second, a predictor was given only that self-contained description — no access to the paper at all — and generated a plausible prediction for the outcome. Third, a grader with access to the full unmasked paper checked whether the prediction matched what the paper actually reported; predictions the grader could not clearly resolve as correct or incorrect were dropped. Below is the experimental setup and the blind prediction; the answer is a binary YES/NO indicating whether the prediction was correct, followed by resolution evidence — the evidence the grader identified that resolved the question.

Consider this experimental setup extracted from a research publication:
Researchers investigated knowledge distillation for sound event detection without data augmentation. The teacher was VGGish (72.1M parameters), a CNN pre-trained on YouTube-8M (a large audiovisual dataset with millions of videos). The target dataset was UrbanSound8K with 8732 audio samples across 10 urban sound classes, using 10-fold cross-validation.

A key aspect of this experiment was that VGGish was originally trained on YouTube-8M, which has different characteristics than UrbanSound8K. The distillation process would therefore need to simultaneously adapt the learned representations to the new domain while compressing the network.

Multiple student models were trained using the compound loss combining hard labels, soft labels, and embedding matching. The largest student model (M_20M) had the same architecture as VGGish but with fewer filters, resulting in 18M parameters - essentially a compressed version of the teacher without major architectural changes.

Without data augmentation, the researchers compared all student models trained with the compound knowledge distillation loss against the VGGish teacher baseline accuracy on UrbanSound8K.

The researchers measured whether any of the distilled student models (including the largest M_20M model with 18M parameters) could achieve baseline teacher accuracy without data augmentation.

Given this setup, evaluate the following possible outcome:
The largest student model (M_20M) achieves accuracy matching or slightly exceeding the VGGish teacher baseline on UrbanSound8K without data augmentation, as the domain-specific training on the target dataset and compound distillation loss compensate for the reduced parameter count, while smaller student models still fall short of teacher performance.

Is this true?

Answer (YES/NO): NO